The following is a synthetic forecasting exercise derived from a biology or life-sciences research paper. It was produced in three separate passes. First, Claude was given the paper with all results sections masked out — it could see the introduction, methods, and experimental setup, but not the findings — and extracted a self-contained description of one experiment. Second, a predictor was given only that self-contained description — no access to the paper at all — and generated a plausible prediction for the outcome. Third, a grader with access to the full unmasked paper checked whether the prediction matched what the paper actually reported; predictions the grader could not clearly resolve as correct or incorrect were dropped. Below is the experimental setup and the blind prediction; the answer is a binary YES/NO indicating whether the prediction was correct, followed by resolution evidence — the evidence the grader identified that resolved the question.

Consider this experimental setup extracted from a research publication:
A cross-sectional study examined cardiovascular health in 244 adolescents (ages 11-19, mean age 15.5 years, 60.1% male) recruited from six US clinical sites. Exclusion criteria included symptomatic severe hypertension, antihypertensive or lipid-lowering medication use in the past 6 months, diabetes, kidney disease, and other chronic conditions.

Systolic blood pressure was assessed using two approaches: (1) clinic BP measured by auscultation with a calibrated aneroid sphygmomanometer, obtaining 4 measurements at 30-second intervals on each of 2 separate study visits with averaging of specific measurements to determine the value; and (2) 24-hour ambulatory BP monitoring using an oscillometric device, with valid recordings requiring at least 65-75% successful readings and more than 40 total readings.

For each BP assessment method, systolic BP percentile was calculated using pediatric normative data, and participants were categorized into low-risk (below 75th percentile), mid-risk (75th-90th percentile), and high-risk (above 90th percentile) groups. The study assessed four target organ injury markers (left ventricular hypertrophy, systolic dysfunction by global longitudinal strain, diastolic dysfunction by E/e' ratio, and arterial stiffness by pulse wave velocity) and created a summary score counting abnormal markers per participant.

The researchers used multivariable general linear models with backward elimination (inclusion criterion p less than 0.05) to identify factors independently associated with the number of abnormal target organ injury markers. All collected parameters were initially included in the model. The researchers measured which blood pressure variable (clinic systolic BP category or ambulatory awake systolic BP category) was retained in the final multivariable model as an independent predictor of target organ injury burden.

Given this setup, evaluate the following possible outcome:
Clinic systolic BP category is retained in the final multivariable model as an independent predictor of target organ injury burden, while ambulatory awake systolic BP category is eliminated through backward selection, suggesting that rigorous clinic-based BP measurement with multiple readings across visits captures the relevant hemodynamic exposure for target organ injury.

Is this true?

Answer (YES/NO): NO